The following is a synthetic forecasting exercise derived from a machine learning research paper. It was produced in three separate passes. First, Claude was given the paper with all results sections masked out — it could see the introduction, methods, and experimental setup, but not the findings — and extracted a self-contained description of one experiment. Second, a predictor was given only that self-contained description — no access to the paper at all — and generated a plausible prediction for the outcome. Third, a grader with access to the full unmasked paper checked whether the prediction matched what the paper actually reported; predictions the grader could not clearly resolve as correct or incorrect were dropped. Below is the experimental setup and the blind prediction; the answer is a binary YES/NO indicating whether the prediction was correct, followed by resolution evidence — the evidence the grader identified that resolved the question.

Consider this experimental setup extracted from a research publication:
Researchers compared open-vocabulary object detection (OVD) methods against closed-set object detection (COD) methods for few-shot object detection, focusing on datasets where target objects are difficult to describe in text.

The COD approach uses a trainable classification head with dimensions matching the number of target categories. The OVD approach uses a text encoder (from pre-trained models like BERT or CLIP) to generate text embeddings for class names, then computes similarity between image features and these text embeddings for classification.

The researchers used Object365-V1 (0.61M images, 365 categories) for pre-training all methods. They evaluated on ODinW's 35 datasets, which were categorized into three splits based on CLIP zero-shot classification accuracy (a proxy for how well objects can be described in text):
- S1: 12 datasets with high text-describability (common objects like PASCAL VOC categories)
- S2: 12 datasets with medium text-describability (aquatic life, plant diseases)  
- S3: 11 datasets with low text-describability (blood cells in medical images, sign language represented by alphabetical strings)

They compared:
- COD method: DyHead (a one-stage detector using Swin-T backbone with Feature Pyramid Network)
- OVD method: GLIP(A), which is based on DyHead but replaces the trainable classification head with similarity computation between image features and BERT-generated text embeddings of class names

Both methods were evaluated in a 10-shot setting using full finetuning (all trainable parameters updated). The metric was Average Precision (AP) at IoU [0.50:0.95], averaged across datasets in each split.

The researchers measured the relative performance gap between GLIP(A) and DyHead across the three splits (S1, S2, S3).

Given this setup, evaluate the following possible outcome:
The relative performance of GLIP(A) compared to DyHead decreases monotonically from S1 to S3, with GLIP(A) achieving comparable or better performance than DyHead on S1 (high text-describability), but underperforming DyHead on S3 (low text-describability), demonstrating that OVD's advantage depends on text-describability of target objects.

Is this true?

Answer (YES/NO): NO